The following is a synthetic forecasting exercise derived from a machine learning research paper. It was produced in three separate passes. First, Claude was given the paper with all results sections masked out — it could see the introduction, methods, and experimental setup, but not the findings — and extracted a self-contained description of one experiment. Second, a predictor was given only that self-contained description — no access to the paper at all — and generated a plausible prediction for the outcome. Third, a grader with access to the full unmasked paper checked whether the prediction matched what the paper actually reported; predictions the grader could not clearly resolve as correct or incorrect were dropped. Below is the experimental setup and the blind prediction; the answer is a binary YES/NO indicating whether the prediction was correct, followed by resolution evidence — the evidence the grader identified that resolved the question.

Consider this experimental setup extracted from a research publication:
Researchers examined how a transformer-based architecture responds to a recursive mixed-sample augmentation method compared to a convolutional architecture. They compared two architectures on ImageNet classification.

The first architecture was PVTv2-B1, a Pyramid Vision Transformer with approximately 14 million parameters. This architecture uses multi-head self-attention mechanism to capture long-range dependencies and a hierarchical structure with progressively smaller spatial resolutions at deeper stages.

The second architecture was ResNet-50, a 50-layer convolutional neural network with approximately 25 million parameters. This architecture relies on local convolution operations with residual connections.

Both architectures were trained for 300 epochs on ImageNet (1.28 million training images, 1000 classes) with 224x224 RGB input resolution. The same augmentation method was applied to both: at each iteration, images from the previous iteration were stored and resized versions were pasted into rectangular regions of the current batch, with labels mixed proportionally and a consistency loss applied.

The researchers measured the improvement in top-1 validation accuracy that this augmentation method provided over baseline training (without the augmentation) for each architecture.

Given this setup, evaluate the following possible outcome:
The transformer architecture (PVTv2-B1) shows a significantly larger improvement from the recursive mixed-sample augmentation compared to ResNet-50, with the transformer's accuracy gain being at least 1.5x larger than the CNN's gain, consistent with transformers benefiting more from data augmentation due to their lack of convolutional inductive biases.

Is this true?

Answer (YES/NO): NO